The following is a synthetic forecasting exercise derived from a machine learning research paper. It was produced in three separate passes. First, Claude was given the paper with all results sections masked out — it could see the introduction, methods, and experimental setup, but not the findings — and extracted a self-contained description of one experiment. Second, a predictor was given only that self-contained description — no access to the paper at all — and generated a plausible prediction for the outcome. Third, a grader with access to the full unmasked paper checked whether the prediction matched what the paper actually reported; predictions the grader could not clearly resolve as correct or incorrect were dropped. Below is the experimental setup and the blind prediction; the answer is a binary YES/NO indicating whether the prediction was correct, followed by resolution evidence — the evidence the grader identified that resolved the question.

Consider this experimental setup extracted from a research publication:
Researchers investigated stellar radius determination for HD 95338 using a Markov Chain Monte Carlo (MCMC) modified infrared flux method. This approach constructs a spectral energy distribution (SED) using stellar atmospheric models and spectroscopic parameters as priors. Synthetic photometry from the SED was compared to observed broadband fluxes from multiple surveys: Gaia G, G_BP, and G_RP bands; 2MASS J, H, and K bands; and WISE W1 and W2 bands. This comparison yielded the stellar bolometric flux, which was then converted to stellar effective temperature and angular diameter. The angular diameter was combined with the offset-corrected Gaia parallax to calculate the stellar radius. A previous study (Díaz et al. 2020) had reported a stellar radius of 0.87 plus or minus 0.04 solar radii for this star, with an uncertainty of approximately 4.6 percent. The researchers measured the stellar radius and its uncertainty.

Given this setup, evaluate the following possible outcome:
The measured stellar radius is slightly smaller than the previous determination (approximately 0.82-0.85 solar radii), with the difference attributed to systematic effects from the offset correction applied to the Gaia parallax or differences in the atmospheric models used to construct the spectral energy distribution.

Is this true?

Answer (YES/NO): NO